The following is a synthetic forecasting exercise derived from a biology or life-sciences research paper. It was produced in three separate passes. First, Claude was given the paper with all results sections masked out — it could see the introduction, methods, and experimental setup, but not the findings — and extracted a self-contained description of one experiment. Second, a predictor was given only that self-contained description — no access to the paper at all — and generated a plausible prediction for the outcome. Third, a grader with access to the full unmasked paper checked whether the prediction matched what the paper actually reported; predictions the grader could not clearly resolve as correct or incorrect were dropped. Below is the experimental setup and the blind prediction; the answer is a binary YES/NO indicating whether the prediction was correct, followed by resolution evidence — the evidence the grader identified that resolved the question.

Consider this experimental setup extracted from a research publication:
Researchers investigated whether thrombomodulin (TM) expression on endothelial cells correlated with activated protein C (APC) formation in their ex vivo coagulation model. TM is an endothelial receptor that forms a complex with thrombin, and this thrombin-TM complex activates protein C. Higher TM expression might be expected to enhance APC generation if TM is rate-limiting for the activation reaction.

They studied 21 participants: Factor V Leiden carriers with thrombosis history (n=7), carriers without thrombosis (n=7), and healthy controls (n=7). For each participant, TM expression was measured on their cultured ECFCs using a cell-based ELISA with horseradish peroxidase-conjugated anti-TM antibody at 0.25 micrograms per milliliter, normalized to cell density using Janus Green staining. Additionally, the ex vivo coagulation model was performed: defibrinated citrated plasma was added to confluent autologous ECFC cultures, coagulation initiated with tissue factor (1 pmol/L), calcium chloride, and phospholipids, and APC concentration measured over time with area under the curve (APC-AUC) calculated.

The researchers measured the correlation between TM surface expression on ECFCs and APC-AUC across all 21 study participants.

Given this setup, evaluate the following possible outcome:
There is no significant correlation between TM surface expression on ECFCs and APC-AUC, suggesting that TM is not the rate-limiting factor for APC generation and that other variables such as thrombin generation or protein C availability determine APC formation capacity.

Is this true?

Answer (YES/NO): YES